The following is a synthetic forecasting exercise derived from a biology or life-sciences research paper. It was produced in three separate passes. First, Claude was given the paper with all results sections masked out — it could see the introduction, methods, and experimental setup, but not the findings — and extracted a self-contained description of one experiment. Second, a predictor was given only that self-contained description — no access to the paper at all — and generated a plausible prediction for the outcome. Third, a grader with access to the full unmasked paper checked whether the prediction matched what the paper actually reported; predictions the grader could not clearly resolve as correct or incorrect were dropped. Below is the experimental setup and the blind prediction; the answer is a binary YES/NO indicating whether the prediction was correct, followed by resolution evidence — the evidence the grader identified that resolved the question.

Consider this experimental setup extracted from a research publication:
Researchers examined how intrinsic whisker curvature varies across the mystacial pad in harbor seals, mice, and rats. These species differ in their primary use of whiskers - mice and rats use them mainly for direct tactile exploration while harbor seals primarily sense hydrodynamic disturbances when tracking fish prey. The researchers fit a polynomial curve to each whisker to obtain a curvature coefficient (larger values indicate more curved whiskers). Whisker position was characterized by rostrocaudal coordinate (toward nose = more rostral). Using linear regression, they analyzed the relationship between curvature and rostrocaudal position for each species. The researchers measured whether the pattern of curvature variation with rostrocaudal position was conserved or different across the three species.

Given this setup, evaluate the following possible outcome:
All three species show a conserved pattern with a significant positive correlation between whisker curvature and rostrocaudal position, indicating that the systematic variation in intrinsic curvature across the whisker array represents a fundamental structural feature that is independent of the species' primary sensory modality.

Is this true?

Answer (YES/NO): YES